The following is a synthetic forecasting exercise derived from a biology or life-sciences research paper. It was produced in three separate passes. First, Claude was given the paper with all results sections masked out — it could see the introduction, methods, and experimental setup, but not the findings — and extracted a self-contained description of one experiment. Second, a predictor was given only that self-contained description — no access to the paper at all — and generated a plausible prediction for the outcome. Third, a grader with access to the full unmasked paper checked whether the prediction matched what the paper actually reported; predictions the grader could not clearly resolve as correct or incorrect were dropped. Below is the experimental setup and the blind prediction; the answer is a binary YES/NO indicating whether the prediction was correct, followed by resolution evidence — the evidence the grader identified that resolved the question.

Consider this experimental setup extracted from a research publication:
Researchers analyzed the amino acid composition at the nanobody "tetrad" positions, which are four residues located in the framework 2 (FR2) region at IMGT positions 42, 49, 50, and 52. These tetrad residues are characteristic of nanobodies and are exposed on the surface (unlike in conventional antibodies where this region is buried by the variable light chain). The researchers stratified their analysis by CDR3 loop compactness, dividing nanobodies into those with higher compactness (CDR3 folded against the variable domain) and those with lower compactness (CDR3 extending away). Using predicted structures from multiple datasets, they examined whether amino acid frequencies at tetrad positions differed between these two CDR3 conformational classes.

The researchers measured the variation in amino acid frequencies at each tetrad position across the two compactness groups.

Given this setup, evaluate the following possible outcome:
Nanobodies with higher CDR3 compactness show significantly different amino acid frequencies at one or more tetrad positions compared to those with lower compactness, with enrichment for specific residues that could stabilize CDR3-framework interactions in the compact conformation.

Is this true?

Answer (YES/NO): YES